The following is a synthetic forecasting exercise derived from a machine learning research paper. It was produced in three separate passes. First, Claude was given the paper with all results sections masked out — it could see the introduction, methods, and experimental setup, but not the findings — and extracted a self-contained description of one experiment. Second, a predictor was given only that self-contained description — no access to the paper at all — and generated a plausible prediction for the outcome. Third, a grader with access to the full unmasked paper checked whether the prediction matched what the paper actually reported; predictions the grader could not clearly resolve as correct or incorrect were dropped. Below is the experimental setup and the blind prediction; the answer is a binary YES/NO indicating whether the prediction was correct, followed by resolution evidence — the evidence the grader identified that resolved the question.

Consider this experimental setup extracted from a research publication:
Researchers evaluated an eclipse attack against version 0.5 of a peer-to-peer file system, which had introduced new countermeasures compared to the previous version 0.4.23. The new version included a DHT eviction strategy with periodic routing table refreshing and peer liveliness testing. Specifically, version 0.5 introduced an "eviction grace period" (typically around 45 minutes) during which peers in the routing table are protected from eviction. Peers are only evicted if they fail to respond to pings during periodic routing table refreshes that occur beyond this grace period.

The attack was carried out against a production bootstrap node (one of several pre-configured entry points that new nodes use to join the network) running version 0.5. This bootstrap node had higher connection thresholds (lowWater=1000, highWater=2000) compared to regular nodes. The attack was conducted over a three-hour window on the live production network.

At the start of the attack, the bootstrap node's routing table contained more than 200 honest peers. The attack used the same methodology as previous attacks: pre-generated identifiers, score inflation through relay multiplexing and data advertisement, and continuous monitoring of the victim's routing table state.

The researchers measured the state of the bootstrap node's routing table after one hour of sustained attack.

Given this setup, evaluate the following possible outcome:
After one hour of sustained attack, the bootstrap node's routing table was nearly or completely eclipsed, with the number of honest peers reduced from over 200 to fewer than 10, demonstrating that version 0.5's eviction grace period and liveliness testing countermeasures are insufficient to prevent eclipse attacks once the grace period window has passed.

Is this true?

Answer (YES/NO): NO